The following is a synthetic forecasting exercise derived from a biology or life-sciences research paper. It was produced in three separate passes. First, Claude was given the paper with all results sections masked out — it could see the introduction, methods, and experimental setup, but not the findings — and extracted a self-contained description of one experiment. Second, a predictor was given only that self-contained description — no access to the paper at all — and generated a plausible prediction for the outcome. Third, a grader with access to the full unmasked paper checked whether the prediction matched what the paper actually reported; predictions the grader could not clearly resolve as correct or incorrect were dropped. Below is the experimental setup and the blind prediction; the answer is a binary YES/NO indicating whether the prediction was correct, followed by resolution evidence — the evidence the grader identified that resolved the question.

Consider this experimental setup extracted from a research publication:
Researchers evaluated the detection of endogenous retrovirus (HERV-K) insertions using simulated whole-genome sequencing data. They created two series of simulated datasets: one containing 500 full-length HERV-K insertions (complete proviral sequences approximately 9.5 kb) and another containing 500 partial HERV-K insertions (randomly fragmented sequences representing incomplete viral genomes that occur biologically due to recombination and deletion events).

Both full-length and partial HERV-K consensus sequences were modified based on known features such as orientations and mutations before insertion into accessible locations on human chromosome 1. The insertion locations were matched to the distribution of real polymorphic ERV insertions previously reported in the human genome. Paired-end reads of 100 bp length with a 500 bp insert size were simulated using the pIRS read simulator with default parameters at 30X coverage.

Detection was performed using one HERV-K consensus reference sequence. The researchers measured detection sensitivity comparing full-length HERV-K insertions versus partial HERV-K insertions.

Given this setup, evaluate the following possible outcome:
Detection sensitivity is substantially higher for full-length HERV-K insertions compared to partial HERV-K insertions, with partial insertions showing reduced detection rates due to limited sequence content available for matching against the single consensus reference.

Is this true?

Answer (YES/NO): NO